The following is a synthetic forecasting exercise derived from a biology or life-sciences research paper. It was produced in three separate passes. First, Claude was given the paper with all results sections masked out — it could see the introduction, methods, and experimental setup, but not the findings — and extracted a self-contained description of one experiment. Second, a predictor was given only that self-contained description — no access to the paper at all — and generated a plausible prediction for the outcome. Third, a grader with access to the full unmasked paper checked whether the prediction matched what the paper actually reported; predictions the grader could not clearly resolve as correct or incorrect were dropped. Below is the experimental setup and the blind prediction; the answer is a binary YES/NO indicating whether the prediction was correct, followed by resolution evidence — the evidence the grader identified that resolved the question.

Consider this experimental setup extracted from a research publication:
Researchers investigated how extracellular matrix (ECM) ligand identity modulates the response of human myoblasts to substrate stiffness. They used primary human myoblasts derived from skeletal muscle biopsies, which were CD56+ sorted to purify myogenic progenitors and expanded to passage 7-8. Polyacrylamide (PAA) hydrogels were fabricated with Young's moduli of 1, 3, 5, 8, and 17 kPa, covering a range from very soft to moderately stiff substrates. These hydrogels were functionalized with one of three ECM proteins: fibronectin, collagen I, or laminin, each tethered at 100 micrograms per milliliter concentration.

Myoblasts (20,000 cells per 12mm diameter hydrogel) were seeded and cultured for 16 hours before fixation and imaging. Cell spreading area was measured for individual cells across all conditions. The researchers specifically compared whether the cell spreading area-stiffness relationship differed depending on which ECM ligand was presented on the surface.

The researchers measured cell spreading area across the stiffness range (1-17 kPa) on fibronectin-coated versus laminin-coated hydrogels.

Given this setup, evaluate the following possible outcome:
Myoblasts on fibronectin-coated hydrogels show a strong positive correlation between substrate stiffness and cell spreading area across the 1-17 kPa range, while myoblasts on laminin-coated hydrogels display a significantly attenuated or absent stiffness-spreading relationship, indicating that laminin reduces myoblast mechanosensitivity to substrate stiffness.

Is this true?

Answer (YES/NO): NO